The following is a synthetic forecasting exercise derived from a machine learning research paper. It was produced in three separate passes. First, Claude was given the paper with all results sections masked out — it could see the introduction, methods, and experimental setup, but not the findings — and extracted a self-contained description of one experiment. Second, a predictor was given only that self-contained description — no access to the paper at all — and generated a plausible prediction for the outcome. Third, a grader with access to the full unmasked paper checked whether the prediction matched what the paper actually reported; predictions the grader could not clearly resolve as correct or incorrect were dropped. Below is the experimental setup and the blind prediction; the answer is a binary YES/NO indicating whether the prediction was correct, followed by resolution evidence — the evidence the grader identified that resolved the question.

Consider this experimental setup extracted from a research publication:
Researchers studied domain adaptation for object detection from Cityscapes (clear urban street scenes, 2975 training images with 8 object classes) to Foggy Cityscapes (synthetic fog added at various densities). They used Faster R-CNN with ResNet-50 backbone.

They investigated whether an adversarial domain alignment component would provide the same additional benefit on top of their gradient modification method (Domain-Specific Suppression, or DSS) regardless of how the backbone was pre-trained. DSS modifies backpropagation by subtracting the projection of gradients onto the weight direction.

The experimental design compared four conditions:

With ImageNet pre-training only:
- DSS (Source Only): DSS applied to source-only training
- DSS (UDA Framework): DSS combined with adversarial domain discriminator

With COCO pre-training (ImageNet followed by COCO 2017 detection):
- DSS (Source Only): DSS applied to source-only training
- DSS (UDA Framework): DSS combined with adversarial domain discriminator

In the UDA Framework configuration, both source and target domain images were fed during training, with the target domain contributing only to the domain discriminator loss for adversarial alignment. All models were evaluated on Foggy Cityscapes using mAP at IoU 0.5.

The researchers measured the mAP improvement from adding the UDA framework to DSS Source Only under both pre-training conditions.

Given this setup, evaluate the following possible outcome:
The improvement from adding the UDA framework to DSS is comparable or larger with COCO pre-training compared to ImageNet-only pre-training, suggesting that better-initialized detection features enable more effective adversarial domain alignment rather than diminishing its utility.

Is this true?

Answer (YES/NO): YES